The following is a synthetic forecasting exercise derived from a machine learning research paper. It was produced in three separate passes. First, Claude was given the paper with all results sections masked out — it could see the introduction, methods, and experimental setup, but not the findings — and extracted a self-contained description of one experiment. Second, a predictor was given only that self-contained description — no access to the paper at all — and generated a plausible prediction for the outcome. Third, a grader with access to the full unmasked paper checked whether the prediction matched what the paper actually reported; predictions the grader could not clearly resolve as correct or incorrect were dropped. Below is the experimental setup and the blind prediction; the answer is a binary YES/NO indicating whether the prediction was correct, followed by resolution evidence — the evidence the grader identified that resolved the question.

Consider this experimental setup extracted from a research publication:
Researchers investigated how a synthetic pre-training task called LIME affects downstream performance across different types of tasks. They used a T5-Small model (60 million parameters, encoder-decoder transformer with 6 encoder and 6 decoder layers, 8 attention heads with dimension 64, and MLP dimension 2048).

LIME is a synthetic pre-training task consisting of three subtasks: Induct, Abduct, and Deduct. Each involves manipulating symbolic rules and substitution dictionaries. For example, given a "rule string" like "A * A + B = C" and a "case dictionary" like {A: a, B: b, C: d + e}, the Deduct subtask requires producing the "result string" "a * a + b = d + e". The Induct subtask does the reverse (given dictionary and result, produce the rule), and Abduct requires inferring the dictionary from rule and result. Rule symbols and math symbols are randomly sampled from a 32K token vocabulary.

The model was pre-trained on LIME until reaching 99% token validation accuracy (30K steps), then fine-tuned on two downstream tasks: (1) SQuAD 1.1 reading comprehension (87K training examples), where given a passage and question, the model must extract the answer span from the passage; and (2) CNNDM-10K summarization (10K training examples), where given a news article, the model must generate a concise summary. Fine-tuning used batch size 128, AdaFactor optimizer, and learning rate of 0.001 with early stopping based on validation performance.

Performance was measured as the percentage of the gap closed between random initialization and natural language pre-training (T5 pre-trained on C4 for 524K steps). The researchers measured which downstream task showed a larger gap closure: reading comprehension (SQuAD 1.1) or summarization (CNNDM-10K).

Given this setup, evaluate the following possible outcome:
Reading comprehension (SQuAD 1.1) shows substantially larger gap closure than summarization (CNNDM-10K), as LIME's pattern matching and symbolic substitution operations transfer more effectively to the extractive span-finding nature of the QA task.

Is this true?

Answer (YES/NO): NO